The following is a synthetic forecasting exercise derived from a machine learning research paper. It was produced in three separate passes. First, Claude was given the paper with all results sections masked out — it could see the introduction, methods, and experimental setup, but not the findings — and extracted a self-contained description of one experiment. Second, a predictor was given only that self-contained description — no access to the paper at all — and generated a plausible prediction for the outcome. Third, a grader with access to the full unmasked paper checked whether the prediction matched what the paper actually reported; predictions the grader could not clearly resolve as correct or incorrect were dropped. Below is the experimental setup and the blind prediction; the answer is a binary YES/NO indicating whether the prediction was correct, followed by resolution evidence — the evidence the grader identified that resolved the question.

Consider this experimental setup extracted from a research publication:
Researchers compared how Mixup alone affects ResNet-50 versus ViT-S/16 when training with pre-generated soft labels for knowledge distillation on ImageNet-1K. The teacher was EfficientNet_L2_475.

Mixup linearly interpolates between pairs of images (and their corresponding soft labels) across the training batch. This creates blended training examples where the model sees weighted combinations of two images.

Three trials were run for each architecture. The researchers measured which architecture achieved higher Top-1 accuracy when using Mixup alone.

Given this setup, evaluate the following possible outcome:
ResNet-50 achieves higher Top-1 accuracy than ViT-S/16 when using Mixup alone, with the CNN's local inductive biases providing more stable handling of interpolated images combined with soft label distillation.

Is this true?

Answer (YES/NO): NO